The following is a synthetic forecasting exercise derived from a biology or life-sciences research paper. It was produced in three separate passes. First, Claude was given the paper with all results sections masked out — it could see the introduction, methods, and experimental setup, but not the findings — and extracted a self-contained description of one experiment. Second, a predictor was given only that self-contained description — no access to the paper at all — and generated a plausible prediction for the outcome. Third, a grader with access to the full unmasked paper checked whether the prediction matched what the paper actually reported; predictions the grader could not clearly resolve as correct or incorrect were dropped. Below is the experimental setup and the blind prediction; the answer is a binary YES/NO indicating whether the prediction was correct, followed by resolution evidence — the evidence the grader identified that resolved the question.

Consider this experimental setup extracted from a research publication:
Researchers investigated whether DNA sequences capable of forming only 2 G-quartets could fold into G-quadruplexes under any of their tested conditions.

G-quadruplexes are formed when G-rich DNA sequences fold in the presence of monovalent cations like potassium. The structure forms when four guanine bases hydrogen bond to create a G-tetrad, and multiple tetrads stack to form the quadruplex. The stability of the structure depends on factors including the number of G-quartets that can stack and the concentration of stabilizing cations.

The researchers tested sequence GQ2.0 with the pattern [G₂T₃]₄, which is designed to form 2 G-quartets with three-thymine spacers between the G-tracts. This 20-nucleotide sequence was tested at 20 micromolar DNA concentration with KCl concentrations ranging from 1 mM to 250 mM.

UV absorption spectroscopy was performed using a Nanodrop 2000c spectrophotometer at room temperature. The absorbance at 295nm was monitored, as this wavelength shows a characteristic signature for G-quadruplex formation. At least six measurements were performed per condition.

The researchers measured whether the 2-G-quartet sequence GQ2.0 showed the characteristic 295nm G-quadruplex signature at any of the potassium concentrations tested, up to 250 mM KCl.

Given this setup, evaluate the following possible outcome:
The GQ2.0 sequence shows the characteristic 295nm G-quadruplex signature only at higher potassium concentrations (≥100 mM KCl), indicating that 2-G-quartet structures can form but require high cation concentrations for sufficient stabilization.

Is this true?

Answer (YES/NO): NO